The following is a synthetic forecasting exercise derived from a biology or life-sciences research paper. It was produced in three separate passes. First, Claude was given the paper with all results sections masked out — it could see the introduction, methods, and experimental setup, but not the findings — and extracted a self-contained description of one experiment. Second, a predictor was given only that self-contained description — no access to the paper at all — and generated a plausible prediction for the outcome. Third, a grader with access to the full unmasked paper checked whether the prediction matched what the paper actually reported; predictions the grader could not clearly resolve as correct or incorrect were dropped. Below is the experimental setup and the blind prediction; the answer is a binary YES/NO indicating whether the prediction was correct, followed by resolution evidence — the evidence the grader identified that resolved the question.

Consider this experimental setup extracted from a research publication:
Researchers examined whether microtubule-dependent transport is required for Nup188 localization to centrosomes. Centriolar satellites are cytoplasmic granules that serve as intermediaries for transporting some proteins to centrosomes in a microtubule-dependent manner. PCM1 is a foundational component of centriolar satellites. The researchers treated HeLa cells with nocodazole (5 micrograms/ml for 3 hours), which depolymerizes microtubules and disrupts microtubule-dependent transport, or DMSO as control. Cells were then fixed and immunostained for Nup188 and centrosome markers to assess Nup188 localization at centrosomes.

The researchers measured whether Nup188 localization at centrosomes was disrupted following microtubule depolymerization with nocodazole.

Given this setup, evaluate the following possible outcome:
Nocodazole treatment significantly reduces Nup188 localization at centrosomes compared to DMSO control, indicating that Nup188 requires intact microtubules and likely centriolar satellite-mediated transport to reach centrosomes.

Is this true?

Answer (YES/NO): NO